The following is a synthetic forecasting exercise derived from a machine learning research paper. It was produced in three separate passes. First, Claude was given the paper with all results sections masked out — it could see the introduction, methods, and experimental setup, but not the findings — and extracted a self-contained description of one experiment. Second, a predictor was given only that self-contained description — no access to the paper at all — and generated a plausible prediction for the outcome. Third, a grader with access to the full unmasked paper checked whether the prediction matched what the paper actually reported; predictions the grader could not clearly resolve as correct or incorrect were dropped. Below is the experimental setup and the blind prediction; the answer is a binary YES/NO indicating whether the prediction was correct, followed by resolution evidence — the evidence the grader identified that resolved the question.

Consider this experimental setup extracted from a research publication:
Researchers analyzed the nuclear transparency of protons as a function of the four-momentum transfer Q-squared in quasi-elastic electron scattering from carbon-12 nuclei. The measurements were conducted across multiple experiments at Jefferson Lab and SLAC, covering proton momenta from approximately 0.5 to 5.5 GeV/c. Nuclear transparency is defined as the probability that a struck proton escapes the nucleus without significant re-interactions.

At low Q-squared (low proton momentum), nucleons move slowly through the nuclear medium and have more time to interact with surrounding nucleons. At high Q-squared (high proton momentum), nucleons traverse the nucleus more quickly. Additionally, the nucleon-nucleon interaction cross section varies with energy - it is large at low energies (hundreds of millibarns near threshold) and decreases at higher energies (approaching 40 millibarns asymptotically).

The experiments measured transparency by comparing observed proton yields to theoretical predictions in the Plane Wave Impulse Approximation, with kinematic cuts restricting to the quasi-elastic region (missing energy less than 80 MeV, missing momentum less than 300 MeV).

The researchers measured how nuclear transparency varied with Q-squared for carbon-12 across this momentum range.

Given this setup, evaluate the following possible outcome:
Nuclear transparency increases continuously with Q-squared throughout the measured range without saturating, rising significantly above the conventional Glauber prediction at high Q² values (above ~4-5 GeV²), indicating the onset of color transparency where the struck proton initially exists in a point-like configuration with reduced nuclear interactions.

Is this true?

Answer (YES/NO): NO